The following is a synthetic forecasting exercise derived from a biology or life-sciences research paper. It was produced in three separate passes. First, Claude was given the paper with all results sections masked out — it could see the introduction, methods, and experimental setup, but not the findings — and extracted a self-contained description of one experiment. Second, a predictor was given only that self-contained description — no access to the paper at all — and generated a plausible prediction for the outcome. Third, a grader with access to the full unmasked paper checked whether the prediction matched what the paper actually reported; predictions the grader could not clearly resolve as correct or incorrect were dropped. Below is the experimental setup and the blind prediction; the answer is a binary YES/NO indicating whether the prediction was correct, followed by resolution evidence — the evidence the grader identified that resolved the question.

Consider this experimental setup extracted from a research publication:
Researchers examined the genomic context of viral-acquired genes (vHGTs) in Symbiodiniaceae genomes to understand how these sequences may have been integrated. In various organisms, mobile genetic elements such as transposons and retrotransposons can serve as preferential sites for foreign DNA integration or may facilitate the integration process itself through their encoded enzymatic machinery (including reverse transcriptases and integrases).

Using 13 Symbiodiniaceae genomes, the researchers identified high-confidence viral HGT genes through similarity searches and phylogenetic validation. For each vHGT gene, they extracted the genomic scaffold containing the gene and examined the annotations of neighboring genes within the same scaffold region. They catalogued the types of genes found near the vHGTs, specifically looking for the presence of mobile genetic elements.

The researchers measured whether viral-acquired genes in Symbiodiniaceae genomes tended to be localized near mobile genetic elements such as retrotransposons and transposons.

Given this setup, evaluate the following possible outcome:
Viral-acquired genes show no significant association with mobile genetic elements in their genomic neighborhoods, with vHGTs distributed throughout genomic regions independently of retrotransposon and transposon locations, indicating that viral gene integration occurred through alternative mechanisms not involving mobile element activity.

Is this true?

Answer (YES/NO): NO